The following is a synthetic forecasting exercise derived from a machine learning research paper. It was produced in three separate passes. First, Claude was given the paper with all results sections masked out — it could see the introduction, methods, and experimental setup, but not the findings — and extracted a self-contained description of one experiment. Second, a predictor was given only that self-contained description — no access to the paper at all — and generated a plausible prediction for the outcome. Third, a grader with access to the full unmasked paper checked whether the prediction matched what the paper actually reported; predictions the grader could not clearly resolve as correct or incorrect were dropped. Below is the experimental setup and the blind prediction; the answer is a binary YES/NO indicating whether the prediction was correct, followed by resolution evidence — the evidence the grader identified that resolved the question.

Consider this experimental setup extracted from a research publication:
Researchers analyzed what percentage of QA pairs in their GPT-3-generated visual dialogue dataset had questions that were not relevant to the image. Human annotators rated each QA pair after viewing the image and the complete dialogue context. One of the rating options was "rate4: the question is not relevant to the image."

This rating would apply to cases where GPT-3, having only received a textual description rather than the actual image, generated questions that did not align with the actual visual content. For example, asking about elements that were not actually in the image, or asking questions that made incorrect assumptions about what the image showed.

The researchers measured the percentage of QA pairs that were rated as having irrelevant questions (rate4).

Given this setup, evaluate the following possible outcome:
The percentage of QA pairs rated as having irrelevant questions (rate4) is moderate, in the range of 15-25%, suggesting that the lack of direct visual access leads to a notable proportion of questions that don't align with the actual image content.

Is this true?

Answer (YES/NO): NO